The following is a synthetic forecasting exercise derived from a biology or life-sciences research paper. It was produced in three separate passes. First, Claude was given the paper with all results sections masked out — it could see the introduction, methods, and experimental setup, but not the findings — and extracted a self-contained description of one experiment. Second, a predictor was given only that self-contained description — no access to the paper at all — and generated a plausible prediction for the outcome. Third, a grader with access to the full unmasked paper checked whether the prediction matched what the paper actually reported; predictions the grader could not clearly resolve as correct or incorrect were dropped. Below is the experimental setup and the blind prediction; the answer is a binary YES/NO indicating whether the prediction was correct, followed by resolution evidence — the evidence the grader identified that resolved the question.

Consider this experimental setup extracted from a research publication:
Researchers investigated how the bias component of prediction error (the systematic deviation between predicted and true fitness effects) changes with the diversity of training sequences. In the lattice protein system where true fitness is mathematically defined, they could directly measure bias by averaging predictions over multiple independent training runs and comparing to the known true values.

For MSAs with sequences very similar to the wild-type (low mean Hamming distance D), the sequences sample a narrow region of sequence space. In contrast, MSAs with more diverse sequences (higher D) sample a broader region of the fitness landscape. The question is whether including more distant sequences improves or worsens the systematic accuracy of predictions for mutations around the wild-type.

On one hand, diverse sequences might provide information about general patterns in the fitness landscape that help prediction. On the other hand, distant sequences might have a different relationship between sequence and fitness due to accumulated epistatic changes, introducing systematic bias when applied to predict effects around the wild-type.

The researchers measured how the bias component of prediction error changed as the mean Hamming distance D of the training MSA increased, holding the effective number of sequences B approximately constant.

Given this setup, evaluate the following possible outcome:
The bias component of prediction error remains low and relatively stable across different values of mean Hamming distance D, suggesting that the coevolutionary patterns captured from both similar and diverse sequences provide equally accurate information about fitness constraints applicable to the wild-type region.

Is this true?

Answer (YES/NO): NO